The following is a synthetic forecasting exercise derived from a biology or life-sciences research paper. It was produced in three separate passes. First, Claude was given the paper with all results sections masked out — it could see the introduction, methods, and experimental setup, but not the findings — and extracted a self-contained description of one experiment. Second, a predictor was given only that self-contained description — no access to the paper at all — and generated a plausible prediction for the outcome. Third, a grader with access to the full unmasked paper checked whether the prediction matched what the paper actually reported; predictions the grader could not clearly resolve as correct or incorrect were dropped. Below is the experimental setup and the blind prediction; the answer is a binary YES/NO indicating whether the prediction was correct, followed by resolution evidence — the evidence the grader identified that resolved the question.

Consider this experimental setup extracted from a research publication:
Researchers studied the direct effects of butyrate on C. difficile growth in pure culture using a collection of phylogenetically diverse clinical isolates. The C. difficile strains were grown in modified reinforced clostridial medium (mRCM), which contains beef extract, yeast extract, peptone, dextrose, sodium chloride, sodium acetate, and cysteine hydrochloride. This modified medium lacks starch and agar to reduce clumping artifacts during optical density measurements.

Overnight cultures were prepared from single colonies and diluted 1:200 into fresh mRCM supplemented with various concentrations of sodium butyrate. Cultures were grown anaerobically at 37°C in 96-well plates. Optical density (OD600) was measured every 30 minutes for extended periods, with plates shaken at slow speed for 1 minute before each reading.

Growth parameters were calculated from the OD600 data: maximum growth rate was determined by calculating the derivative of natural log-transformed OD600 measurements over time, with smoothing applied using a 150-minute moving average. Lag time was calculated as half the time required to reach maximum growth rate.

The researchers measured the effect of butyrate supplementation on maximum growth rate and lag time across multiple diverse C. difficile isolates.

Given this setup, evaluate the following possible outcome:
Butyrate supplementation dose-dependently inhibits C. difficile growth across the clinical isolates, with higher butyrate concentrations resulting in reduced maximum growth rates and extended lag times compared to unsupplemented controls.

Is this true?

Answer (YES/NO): YES